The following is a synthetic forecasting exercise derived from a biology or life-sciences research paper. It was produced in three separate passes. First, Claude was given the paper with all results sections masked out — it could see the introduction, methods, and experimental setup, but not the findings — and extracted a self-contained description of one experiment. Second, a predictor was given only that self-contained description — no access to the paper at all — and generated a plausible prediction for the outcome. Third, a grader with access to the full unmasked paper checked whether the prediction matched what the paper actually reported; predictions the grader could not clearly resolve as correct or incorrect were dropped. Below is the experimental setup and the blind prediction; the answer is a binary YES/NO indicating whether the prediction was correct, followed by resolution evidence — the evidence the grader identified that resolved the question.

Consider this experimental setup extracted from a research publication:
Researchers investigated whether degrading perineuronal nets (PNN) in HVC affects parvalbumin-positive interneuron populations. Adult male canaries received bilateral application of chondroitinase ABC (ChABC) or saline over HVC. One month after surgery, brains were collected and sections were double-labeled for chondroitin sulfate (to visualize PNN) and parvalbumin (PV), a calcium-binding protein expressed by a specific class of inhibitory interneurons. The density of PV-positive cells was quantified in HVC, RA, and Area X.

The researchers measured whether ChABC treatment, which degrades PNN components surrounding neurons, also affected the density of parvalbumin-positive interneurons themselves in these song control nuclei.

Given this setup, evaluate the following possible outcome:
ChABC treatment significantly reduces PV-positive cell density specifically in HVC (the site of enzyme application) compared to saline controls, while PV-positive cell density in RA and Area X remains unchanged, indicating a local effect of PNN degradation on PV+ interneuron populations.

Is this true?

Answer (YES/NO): NO